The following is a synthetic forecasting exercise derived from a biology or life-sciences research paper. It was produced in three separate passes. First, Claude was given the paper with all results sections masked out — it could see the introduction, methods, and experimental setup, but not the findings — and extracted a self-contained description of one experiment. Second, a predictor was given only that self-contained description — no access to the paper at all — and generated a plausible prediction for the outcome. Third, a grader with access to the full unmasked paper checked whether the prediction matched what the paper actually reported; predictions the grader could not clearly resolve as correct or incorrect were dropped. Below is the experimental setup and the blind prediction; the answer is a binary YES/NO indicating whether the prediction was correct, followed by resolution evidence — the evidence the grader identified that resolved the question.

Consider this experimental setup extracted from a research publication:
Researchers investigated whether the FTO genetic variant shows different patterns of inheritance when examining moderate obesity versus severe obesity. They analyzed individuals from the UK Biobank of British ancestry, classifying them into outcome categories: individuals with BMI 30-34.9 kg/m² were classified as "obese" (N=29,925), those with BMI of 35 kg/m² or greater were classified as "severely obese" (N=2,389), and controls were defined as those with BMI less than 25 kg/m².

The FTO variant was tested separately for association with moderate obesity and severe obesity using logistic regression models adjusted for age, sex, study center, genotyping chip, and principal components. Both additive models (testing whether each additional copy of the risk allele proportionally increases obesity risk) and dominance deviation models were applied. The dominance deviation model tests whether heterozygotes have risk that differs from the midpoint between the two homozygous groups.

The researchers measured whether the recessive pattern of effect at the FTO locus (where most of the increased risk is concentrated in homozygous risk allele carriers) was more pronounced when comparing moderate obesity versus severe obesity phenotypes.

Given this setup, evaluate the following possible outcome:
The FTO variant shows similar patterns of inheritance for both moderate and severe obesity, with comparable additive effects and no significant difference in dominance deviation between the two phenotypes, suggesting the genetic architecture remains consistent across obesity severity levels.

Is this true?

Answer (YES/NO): NO